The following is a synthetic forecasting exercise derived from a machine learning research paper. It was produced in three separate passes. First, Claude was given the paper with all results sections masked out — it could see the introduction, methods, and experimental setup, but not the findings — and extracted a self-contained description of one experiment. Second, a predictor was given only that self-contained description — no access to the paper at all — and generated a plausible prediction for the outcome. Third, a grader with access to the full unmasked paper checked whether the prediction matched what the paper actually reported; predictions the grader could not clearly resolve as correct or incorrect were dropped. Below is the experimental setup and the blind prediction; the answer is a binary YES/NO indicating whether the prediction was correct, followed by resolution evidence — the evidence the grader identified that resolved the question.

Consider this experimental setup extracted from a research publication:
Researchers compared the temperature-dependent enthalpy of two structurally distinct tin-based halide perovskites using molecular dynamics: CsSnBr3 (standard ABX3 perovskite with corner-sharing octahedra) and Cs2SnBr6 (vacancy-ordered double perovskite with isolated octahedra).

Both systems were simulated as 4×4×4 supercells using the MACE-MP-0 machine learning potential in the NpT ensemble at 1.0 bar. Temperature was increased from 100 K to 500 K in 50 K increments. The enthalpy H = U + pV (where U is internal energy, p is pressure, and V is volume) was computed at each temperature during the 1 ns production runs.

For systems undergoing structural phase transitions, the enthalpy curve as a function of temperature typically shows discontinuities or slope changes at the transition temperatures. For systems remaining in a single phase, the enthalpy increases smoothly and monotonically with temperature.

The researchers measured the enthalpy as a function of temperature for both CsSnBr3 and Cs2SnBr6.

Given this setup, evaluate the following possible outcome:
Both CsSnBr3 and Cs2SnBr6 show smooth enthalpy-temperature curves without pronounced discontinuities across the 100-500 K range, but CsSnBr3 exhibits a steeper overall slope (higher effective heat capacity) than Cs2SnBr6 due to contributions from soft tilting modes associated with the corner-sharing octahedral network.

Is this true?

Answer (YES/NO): NO